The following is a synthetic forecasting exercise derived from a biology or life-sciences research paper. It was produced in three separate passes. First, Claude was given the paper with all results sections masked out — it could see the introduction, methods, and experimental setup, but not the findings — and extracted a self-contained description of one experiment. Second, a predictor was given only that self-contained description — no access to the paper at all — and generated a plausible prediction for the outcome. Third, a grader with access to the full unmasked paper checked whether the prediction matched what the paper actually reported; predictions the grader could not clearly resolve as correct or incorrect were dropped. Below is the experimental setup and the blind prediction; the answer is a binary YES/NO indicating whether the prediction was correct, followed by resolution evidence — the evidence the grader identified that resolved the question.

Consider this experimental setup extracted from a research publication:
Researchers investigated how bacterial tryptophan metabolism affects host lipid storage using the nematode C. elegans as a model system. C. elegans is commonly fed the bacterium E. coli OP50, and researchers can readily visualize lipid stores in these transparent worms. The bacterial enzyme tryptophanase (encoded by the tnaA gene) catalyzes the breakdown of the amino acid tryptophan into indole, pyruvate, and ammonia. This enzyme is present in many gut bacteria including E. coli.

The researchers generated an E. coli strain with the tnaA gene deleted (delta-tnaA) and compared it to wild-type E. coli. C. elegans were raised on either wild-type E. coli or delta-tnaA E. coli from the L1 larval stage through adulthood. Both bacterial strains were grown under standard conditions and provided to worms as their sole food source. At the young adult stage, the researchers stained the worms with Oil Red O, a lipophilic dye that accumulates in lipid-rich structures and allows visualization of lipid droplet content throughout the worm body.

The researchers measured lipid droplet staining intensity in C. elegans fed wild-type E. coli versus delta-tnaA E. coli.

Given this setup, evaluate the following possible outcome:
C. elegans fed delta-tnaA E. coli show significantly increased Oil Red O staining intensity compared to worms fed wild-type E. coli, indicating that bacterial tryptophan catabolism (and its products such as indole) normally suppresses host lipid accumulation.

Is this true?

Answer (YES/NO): YES